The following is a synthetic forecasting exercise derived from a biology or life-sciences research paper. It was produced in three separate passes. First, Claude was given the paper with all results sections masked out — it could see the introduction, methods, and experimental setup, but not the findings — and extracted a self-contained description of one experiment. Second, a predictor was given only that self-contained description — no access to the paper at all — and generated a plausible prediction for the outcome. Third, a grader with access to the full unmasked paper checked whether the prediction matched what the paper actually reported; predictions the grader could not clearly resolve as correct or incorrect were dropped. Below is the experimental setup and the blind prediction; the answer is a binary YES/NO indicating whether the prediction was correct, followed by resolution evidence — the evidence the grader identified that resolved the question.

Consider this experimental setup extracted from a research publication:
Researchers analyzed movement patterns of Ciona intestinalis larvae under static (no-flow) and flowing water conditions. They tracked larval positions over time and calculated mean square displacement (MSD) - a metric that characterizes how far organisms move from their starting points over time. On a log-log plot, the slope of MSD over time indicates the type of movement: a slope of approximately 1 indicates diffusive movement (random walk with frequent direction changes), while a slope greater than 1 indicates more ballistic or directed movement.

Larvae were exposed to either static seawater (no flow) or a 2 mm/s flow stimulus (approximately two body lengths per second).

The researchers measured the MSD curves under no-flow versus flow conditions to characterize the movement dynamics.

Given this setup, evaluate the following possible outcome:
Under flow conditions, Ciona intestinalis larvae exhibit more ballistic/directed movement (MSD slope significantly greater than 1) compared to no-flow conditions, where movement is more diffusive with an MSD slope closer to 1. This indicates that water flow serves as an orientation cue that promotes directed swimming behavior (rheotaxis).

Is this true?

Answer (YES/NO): YES